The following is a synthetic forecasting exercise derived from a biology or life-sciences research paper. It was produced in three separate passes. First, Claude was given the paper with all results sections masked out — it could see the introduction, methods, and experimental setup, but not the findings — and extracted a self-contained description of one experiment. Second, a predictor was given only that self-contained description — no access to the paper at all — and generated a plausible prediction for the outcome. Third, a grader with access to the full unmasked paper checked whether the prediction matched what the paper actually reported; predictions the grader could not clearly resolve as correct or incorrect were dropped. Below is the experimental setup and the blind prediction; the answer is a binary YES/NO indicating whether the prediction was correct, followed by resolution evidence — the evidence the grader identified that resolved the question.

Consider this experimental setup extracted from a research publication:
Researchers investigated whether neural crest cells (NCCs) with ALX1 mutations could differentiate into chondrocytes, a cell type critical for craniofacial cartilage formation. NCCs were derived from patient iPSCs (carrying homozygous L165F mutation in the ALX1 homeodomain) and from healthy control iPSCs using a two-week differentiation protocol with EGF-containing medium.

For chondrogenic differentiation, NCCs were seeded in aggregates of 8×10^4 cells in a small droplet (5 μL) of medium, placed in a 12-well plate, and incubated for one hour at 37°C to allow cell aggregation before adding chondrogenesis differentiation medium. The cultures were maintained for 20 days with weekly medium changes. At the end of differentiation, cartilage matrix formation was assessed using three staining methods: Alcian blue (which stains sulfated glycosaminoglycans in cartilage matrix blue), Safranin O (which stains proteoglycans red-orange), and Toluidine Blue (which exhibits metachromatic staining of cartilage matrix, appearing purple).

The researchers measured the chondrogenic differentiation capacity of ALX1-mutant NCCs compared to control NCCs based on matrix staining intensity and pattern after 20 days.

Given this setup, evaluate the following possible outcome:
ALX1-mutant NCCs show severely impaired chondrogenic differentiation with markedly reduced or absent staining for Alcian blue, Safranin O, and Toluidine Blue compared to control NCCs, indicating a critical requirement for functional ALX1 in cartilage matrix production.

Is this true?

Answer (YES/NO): NO